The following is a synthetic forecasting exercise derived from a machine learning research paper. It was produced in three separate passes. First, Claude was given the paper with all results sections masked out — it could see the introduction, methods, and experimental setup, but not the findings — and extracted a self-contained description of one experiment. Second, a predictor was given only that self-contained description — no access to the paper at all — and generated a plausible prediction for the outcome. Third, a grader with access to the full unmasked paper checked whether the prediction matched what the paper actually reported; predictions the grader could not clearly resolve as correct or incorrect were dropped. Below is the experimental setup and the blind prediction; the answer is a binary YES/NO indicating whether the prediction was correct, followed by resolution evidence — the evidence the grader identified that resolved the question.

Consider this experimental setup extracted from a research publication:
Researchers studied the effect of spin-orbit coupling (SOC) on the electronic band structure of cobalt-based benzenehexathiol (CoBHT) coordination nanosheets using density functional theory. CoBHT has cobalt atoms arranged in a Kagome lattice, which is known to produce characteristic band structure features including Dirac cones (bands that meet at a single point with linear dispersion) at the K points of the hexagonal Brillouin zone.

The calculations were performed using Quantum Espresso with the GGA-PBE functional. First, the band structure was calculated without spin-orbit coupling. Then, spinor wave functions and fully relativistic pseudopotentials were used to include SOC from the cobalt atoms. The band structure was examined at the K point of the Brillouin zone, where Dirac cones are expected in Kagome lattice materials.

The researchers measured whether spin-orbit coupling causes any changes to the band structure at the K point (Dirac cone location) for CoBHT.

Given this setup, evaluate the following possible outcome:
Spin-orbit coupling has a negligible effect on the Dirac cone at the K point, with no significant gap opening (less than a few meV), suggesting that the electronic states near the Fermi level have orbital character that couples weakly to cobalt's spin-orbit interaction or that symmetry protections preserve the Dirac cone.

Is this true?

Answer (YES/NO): NO